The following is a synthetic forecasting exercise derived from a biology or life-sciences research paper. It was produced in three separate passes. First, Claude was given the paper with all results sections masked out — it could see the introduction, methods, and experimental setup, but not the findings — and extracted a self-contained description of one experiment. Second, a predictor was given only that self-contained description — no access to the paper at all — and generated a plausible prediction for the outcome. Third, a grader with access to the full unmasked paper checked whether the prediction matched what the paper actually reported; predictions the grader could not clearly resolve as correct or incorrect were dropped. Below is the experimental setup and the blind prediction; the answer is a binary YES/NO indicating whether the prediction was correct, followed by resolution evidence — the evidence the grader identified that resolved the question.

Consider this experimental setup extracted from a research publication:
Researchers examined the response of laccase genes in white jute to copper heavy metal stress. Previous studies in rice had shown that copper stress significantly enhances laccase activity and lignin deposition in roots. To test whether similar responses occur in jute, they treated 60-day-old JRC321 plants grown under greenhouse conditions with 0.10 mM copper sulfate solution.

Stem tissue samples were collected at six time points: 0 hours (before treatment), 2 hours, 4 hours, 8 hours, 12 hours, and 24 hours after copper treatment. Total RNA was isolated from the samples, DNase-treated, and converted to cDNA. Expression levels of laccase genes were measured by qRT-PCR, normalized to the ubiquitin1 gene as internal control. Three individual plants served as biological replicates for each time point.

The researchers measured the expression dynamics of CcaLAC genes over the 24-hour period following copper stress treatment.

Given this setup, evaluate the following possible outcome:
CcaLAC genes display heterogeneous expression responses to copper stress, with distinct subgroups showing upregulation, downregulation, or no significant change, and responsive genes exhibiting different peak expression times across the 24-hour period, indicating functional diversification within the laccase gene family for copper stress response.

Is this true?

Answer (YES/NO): NO